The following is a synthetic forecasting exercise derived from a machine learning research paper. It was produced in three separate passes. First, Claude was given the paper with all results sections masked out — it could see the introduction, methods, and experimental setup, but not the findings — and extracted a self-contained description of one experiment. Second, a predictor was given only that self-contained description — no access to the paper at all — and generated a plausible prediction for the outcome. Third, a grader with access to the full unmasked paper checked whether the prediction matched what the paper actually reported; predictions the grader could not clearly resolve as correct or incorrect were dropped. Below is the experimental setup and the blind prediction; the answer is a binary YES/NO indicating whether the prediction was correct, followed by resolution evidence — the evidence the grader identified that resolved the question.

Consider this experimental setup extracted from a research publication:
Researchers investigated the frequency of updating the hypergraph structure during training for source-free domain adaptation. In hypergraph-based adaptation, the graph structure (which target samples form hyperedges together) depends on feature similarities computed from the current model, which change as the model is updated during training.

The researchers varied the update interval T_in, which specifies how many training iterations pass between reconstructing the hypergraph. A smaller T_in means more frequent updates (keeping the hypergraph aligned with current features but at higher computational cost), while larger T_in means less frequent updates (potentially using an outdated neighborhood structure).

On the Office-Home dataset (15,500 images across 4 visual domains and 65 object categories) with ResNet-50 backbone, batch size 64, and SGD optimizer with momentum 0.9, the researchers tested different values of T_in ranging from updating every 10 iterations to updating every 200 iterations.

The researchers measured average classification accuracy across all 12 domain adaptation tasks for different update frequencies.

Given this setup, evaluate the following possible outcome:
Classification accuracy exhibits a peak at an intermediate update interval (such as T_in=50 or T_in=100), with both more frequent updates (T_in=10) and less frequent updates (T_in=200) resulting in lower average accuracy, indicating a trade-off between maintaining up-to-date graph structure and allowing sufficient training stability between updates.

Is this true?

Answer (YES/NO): NO